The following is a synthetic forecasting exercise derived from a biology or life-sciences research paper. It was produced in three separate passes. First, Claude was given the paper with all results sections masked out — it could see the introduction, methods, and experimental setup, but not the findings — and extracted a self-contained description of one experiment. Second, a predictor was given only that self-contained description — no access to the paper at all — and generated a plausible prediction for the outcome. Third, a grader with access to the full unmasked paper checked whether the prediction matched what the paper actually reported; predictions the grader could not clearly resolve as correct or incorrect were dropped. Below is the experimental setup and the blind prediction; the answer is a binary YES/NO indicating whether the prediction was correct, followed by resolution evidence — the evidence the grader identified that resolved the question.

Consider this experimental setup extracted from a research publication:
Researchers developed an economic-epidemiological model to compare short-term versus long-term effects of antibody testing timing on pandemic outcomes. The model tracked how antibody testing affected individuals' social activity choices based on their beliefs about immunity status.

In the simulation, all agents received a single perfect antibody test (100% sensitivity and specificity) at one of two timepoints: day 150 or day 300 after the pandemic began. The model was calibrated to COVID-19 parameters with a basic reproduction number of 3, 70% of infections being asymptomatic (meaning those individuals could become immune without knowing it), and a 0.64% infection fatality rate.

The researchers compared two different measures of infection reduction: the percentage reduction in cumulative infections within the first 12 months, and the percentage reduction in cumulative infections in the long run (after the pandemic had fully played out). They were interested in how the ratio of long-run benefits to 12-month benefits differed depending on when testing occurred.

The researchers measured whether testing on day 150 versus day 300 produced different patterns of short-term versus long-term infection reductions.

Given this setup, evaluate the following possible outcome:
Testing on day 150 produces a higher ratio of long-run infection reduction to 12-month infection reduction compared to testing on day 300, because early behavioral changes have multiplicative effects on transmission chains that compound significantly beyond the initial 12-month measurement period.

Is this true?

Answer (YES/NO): NO